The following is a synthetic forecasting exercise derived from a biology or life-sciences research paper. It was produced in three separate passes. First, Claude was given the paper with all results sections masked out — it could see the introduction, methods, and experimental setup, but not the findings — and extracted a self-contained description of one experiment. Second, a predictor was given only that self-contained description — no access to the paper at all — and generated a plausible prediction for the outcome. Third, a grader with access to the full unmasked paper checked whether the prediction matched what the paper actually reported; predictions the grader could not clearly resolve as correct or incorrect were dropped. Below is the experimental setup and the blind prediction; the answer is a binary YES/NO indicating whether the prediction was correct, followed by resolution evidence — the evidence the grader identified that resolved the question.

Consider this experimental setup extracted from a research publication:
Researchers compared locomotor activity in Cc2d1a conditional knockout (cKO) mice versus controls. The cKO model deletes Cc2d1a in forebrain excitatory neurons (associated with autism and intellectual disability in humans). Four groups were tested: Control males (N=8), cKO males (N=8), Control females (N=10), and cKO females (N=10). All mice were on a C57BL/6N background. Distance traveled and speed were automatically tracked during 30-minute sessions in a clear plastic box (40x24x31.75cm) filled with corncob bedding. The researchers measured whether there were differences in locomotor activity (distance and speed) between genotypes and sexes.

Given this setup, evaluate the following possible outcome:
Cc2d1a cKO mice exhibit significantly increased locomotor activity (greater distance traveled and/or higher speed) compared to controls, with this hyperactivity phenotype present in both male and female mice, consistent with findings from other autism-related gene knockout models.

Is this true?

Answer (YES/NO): NO